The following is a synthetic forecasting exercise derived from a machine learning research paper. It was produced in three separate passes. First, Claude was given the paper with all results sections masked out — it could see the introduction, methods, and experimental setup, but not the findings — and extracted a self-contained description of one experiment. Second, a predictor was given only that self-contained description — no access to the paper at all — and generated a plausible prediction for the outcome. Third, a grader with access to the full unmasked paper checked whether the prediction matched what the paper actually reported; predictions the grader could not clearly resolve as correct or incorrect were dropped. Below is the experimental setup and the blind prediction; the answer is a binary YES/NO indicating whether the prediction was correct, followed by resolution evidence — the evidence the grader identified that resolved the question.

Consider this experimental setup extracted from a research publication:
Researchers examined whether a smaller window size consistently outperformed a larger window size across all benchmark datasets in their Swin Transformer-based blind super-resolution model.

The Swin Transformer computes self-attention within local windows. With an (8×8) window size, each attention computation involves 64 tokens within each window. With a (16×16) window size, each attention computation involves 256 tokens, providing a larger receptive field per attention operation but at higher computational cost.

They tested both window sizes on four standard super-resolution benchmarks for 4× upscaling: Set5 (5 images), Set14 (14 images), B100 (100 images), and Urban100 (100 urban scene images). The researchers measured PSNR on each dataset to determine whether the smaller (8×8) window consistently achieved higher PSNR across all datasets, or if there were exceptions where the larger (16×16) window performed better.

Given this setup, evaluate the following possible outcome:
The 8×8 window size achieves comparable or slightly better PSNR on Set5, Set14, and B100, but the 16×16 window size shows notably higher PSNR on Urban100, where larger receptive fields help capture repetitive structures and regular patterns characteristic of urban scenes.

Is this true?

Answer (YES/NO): NO